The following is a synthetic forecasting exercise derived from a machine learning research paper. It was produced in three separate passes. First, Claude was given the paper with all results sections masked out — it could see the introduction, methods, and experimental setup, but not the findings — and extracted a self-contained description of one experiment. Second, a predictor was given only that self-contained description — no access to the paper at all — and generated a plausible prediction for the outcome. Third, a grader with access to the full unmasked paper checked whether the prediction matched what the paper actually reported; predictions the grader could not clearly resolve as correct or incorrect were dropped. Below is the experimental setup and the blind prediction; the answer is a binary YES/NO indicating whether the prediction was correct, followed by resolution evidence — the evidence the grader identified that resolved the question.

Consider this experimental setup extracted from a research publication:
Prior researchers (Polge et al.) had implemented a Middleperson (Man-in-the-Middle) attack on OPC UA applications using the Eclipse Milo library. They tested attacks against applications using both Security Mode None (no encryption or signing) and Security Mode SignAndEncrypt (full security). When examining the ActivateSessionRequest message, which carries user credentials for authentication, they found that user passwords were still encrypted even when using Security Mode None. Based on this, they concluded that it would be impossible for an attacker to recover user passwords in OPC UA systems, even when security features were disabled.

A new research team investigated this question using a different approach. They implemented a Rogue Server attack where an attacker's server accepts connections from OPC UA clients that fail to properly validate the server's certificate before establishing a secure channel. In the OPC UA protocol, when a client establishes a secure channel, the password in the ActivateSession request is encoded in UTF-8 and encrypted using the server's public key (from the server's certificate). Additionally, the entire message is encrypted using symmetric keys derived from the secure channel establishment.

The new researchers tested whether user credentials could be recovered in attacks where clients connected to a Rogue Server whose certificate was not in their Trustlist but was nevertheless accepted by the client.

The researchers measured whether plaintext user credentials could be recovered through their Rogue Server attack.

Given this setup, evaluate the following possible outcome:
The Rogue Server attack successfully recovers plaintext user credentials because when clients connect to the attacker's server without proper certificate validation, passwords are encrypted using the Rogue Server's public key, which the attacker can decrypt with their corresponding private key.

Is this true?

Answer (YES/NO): YES